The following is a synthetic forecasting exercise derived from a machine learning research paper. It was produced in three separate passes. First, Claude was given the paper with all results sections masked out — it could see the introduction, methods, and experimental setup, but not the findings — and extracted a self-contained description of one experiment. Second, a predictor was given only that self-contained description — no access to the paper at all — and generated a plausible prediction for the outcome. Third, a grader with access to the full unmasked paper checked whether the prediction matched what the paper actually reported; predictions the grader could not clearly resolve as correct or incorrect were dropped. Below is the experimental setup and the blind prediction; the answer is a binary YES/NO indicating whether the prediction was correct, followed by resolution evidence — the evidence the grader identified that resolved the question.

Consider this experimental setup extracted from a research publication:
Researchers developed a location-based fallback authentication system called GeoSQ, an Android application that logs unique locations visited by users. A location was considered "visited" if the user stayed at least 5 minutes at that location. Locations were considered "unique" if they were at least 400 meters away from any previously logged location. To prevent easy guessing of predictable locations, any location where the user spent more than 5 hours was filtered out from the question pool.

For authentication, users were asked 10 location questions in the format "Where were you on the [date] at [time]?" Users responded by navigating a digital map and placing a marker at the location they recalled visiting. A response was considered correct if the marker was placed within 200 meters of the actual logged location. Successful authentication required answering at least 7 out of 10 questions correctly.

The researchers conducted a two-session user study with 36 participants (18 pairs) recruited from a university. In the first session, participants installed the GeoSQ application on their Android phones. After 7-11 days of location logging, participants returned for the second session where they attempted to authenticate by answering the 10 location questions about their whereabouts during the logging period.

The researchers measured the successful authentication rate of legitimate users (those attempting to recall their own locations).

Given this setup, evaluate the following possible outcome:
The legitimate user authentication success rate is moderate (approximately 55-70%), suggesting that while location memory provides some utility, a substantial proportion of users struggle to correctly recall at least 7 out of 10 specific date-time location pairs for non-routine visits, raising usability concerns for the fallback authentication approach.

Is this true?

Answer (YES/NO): NO